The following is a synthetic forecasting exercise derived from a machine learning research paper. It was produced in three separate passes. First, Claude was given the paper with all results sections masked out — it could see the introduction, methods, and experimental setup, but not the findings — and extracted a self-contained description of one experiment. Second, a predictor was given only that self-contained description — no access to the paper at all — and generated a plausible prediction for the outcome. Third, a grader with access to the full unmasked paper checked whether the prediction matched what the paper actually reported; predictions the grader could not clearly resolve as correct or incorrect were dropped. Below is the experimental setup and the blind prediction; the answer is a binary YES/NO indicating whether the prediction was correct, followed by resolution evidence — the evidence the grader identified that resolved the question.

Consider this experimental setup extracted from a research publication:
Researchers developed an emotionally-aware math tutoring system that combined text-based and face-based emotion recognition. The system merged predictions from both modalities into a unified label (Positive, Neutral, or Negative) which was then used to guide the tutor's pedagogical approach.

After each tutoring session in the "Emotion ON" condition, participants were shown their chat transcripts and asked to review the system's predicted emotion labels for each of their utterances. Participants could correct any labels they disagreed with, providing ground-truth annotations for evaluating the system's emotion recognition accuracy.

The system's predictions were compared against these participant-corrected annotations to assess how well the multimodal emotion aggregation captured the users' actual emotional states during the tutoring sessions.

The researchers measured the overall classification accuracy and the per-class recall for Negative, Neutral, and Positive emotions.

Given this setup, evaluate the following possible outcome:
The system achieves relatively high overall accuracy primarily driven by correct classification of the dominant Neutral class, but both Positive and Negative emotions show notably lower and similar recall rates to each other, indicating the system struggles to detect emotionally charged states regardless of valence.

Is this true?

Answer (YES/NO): NO